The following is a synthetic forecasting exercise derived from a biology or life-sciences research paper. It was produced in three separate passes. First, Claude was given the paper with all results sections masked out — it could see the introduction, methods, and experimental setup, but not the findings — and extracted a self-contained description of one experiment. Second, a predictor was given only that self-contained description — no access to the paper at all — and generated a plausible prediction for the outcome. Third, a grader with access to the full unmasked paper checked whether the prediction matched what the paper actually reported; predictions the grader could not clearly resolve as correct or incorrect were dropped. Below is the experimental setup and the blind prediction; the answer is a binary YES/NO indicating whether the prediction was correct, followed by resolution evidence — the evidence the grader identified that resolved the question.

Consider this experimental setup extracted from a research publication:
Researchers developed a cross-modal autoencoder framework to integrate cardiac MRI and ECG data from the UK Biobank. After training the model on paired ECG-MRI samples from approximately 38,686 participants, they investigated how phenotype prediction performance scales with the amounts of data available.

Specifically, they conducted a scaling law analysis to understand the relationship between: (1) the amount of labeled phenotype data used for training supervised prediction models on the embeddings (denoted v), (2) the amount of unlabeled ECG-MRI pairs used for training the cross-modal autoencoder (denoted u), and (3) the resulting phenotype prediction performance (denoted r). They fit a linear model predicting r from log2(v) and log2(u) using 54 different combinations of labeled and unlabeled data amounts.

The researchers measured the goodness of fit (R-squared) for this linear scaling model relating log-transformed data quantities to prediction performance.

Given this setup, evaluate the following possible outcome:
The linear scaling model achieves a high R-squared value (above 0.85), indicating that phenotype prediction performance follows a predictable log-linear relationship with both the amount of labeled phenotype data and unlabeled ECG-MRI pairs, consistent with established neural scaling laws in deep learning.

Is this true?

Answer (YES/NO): YES